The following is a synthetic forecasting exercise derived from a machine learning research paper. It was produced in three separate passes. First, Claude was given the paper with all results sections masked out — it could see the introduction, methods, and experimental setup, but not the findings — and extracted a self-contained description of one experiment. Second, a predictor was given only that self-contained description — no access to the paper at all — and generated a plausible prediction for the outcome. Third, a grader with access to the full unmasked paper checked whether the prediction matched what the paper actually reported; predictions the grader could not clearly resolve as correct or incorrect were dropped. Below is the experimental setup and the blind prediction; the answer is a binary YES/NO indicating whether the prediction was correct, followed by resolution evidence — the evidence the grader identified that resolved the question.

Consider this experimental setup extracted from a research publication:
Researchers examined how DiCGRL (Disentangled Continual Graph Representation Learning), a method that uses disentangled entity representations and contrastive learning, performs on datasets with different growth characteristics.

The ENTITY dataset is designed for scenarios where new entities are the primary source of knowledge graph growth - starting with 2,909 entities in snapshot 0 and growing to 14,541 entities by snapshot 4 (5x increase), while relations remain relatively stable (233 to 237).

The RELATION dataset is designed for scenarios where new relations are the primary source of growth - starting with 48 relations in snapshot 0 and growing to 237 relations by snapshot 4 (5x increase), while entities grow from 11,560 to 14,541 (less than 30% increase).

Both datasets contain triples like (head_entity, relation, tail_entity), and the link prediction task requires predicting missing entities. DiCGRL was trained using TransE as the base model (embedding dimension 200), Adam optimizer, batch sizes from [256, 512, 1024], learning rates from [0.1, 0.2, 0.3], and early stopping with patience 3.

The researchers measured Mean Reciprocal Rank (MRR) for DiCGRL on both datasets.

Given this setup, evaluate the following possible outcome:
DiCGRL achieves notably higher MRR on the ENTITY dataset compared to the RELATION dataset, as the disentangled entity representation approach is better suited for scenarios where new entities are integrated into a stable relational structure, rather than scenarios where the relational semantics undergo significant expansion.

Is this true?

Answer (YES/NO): NO